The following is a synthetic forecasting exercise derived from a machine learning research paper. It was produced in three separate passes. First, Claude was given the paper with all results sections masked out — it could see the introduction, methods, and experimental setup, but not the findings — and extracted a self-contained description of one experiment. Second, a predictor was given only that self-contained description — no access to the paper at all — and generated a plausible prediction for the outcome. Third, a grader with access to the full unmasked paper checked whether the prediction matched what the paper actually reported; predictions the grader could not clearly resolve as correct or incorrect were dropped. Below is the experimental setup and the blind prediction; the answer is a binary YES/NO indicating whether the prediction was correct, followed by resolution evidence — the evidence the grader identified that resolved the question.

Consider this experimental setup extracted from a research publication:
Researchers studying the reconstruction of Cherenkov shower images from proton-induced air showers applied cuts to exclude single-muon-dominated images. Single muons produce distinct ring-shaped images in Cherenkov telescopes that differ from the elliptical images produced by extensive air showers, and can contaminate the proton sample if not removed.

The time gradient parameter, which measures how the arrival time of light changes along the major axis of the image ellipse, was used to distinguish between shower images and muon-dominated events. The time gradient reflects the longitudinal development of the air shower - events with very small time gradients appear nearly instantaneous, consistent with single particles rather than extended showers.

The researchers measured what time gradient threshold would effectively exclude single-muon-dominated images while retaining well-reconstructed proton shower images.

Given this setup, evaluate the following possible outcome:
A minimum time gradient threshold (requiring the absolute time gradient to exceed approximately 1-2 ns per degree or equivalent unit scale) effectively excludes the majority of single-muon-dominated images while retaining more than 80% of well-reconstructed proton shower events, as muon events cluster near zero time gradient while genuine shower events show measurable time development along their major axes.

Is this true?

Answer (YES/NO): NO